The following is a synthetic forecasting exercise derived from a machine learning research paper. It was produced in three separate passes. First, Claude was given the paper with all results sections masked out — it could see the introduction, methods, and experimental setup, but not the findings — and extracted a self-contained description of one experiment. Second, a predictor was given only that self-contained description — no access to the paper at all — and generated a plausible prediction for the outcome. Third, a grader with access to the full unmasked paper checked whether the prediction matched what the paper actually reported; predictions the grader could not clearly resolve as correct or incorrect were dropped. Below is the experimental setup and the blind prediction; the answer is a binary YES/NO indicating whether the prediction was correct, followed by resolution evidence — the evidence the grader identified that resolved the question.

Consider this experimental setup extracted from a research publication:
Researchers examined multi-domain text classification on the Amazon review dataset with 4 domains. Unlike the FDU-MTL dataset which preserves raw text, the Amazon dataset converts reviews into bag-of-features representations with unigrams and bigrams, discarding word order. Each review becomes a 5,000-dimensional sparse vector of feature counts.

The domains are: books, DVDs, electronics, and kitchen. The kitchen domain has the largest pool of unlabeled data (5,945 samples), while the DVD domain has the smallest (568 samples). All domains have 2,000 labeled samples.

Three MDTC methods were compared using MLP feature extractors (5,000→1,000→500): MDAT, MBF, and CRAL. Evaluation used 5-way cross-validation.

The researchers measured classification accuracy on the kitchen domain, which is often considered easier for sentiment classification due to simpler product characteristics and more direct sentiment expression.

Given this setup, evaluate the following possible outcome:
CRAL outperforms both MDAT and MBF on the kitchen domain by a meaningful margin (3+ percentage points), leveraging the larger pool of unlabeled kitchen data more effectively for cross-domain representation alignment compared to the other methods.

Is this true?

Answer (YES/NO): NO